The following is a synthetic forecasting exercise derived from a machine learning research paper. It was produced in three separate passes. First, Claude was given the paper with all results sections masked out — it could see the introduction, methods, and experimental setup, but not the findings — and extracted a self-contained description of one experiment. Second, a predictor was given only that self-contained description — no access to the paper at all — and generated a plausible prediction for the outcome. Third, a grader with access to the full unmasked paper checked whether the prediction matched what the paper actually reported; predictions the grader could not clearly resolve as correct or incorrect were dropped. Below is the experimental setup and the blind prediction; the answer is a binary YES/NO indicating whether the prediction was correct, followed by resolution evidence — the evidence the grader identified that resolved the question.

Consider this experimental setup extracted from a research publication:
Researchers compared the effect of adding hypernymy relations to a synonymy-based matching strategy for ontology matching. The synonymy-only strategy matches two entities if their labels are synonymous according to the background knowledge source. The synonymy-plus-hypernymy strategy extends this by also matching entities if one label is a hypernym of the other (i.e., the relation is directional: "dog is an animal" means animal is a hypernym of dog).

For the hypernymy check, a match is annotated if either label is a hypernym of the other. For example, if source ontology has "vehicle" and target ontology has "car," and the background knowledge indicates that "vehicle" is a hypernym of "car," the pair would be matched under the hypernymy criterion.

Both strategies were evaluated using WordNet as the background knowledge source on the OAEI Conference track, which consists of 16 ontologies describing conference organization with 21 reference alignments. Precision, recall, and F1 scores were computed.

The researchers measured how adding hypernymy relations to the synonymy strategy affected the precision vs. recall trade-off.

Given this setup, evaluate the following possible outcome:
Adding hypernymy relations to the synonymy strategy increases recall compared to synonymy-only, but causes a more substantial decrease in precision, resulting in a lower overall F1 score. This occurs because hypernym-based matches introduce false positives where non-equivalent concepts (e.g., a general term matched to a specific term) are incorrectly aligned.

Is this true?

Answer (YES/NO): YES